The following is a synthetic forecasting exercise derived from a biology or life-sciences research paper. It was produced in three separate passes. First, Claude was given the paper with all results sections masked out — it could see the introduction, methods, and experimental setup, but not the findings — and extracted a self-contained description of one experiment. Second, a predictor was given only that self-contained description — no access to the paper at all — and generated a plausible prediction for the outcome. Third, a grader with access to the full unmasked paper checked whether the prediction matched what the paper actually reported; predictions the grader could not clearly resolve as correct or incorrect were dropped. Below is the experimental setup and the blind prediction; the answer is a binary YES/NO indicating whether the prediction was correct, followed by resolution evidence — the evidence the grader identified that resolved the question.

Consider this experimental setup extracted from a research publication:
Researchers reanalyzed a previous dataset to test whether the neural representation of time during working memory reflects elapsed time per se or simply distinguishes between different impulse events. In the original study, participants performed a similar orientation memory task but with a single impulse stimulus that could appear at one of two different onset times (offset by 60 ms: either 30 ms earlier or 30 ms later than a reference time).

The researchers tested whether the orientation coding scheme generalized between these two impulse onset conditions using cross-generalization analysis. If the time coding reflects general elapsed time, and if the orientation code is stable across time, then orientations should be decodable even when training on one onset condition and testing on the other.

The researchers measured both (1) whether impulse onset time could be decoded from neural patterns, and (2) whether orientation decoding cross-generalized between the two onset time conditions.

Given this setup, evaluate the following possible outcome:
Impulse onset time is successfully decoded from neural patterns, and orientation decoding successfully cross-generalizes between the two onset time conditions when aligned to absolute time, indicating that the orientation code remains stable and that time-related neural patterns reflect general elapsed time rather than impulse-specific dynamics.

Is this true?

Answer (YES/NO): YES